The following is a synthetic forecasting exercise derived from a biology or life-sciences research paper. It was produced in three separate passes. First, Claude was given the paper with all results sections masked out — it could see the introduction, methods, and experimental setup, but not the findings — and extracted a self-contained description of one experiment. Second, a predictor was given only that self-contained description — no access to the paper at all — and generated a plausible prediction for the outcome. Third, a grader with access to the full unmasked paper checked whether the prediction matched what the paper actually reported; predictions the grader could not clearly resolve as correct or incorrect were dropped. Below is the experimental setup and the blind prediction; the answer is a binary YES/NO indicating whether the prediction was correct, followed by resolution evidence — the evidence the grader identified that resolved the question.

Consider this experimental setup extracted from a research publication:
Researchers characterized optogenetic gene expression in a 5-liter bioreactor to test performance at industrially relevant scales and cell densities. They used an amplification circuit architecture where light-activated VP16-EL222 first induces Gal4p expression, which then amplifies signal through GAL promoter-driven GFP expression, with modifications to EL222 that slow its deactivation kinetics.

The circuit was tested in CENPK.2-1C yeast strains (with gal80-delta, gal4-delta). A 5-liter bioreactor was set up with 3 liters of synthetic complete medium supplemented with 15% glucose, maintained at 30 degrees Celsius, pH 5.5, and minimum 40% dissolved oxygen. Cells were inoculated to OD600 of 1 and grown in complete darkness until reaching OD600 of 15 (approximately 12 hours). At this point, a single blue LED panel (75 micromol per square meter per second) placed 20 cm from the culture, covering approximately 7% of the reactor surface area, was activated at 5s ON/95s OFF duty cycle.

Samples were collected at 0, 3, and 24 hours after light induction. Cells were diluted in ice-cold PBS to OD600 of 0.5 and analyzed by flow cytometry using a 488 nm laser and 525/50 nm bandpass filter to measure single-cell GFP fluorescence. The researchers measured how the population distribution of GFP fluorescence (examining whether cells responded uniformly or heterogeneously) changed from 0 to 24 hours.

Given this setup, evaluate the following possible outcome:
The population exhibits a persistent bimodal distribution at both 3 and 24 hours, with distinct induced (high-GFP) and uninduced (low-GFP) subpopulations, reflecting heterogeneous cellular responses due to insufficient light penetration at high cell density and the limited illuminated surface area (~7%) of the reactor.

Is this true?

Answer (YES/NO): NO